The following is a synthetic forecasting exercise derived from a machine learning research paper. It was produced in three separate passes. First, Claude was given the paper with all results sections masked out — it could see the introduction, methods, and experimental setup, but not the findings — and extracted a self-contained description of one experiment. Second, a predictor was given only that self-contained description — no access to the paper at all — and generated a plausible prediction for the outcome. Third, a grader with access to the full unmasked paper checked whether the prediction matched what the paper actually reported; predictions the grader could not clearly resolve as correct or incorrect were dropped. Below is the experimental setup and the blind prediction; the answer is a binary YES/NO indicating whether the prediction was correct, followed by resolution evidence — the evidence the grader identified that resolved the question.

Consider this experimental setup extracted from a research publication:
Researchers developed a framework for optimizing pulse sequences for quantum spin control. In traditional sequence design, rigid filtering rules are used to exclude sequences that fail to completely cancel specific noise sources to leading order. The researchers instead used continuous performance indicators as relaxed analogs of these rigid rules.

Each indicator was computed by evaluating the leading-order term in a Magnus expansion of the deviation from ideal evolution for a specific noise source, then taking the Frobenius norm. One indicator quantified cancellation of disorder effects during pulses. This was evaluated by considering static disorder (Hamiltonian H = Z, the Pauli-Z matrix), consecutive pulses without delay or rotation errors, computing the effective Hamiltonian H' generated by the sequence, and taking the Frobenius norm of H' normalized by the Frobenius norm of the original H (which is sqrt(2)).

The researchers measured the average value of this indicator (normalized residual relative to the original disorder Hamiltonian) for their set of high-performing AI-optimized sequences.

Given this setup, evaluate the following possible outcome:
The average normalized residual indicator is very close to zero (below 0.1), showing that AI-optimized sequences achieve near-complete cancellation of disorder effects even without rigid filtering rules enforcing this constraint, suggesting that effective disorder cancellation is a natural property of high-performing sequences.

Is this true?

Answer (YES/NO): NO